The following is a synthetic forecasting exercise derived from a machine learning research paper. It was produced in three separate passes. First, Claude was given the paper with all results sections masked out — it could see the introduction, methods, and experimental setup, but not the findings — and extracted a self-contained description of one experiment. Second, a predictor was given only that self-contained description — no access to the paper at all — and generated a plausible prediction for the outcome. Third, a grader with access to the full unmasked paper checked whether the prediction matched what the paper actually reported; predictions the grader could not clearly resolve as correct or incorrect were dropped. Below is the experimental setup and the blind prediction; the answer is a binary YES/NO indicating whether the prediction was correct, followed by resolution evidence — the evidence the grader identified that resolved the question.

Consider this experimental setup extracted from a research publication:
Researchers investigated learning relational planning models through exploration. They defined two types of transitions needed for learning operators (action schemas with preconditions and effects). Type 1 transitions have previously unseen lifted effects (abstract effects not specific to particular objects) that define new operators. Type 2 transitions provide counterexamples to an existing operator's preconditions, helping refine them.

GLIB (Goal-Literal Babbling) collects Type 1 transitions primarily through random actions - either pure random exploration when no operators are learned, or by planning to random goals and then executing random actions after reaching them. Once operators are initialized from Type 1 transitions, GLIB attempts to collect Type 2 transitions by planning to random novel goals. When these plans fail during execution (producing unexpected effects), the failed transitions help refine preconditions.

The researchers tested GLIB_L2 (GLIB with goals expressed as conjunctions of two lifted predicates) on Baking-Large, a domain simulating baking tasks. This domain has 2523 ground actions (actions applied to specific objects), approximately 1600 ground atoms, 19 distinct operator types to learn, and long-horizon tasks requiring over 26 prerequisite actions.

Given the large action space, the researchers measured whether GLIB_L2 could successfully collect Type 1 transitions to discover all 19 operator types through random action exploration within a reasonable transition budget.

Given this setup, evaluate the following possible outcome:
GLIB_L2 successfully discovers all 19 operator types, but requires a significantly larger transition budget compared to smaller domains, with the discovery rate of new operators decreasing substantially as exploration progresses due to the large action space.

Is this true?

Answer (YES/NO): NO